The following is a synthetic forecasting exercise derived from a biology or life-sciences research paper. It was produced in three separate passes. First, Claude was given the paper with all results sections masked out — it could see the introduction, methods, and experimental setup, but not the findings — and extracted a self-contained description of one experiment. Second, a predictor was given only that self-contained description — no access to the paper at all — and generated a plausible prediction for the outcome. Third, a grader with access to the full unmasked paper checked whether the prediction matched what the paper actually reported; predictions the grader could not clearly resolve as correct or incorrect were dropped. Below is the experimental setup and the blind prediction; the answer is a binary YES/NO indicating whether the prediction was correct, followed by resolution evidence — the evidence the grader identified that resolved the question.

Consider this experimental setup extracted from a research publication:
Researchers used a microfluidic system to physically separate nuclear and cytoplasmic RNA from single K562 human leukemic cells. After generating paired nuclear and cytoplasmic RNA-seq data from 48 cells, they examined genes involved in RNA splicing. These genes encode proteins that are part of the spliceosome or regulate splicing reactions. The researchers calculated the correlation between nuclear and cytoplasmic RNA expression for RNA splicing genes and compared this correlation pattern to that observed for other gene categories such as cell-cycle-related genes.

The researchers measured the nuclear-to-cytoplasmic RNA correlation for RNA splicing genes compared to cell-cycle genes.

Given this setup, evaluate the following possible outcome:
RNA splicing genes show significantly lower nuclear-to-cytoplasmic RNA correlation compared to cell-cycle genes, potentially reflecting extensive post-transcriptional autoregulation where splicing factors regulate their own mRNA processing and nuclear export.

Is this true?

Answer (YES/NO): YES